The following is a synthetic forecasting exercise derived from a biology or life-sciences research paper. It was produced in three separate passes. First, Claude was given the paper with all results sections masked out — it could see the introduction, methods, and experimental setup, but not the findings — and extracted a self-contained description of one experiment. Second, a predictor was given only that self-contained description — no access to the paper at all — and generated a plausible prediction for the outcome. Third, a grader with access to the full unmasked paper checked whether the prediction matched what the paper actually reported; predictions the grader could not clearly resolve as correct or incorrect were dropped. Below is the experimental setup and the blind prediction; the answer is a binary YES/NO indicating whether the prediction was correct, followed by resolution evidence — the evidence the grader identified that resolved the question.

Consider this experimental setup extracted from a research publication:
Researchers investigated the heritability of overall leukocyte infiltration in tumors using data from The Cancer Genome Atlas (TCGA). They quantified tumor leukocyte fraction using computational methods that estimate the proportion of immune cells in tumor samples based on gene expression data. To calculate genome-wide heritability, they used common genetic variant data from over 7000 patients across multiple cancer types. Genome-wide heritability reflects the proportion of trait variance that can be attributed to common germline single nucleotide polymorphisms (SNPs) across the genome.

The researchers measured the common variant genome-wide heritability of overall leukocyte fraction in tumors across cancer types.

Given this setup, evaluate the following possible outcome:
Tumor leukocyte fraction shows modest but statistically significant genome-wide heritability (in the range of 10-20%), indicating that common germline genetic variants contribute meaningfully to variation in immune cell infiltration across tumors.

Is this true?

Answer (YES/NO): NO